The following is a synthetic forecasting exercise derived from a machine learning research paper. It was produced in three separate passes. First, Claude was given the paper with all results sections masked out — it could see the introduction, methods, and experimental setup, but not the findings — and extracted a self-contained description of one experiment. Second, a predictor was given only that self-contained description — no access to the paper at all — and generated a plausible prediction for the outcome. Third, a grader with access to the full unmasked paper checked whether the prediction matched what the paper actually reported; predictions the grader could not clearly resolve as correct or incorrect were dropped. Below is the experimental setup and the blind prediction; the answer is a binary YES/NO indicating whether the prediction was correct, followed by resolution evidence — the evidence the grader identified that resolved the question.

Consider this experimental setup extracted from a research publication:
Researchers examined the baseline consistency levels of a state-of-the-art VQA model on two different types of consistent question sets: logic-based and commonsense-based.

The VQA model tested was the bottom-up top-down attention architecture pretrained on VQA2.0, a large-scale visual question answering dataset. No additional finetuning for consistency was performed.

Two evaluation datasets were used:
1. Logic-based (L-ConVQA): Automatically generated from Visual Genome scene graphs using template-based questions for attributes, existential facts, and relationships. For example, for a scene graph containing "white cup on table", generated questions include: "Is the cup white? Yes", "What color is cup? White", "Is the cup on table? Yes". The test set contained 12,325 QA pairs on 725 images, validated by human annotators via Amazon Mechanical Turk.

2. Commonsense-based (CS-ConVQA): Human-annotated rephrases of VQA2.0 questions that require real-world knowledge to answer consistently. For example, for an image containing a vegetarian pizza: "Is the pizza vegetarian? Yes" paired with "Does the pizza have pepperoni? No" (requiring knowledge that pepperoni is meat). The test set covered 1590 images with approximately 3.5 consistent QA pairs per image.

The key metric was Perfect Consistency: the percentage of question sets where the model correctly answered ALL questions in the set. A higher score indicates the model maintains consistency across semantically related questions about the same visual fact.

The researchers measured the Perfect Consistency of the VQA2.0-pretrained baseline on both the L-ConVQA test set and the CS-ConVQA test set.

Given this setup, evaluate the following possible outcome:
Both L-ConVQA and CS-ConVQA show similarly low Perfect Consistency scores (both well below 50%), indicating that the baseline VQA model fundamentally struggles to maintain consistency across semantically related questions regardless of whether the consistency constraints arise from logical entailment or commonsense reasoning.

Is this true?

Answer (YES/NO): NO